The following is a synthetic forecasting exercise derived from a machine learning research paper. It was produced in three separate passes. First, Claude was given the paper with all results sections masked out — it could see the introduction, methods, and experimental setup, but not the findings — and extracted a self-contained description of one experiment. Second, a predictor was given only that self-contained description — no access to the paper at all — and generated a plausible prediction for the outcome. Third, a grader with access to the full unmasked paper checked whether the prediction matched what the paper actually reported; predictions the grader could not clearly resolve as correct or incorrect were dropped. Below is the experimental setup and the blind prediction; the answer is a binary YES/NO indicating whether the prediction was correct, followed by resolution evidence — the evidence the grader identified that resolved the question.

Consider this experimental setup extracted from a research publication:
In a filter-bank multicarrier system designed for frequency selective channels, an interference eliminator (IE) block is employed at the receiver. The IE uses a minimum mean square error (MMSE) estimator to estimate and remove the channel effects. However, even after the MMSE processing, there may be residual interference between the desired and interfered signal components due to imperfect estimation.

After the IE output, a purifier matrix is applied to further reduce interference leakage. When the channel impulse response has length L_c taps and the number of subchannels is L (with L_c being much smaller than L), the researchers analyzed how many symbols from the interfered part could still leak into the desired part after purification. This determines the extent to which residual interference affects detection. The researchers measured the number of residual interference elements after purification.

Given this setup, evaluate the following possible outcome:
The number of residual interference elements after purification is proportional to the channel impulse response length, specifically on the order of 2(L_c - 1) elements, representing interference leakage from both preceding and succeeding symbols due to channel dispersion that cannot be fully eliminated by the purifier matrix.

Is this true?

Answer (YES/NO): NO